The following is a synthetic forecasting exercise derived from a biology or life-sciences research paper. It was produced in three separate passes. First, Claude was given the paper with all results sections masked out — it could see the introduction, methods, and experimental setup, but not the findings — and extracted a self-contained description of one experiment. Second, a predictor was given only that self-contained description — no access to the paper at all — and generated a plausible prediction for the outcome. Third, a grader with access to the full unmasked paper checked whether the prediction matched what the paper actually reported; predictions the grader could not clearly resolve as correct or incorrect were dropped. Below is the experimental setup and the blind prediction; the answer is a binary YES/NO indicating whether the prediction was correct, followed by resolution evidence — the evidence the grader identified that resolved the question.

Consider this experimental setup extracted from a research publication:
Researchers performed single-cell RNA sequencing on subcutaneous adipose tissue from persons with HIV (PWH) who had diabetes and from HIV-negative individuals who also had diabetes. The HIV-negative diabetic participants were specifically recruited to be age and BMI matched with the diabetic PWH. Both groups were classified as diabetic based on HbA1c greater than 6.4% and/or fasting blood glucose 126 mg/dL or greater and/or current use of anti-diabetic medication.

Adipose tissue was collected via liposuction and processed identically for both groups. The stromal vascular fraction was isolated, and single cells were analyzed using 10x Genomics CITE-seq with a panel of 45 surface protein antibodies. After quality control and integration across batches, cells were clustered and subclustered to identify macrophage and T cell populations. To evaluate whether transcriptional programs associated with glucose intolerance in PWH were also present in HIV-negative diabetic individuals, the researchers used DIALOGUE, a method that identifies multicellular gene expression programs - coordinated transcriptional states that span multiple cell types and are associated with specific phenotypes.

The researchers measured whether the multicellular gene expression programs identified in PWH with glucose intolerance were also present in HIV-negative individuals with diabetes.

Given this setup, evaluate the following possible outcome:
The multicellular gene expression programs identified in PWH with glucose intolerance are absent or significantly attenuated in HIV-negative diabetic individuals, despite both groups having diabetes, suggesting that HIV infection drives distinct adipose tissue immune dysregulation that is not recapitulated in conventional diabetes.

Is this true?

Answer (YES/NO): NO